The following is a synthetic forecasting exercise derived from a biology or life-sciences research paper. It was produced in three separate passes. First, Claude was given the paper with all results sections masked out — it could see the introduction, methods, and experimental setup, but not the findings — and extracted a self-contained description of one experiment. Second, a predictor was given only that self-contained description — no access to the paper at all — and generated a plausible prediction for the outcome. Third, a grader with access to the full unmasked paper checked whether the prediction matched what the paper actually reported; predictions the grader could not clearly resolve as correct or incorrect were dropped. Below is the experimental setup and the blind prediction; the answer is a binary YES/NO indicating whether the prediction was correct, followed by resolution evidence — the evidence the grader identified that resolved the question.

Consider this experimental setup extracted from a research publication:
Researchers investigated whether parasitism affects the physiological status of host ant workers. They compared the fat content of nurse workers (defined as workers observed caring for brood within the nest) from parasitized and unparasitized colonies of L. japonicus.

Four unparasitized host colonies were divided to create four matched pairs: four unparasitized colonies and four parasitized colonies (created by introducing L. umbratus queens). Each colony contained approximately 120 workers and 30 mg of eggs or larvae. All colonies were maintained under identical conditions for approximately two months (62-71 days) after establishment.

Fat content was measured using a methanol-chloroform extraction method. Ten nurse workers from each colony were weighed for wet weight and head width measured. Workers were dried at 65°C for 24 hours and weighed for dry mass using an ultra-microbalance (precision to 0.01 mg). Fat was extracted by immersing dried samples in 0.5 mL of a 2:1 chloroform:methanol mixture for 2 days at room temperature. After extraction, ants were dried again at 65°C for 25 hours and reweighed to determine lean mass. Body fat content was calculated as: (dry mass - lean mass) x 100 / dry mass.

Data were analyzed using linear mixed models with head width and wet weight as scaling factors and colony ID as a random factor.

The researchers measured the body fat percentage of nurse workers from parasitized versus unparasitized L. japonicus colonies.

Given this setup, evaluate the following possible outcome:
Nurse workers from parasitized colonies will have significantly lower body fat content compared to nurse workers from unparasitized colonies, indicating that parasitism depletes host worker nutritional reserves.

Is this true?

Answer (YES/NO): NO